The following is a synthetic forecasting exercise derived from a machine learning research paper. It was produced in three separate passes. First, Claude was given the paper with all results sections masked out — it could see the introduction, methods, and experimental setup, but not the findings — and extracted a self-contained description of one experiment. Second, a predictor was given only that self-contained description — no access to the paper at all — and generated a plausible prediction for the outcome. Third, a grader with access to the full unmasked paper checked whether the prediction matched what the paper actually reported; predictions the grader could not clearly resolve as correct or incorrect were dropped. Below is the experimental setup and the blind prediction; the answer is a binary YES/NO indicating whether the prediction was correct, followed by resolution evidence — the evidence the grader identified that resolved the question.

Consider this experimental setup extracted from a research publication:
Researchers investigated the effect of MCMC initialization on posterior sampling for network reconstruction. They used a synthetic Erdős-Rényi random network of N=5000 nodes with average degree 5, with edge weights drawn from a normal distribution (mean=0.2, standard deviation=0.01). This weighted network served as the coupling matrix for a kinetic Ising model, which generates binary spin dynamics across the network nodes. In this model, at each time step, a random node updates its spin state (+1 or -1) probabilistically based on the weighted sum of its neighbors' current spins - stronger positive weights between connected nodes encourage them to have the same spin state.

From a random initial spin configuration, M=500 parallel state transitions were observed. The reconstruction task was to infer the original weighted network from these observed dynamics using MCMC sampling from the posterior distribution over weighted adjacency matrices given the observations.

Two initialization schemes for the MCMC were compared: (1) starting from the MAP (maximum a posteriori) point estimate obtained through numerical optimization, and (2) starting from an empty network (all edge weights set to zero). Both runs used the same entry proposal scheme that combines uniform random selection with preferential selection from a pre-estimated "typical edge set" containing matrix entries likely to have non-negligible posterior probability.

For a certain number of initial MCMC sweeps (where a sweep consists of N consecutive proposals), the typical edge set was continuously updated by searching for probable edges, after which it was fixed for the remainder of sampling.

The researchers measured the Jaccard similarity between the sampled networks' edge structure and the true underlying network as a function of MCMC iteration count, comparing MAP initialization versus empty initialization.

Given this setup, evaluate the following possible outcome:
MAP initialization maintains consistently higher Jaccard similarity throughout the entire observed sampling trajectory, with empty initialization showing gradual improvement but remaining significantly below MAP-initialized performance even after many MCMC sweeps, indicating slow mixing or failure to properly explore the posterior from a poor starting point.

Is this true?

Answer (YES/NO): NO